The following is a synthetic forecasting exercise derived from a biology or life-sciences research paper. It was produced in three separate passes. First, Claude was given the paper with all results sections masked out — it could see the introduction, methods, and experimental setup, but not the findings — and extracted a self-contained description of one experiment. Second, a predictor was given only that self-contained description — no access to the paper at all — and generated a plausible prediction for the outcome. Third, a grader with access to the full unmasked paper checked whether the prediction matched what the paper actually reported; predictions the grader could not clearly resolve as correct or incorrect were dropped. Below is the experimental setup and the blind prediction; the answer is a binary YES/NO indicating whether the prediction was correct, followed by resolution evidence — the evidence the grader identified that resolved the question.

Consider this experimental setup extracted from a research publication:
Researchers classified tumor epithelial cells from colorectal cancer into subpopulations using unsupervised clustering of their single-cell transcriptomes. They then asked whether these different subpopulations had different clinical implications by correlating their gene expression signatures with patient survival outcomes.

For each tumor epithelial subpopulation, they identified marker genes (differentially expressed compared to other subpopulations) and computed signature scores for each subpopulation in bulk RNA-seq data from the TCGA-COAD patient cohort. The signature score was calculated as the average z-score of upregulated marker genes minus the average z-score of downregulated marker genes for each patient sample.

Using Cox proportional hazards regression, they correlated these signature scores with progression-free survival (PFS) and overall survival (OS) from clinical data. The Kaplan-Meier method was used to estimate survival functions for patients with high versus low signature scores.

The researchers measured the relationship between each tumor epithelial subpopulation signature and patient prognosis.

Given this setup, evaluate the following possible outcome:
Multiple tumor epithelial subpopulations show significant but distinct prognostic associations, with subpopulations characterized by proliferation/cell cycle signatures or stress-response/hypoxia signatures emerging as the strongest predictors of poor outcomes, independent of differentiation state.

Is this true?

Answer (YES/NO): NO